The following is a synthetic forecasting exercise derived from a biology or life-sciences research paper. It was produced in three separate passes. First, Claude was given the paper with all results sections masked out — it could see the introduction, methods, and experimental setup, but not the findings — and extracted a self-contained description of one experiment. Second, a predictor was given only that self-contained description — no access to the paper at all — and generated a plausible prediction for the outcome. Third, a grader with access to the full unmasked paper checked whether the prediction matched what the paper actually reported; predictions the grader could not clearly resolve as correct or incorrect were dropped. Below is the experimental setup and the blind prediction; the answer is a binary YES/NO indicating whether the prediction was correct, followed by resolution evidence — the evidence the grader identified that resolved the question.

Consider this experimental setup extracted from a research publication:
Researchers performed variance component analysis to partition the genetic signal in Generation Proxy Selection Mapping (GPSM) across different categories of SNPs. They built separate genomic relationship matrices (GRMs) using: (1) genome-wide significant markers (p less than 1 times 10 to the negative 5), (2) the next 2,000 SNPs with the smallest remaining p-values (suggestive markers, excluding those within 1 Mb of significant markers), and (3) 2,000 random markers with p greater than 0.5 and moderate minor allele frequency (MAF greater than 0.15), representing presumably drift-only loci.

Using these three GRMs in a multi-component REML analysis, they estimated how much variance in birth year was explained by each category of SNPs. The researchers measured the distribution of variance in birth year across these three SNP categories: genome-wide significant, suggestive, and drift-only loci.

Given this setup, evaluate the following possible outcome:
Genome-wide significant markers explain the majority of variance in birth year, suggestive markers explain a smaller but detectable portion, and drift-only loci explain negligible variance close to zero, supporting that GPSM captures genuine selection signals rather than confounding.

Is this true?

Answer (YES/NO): YES